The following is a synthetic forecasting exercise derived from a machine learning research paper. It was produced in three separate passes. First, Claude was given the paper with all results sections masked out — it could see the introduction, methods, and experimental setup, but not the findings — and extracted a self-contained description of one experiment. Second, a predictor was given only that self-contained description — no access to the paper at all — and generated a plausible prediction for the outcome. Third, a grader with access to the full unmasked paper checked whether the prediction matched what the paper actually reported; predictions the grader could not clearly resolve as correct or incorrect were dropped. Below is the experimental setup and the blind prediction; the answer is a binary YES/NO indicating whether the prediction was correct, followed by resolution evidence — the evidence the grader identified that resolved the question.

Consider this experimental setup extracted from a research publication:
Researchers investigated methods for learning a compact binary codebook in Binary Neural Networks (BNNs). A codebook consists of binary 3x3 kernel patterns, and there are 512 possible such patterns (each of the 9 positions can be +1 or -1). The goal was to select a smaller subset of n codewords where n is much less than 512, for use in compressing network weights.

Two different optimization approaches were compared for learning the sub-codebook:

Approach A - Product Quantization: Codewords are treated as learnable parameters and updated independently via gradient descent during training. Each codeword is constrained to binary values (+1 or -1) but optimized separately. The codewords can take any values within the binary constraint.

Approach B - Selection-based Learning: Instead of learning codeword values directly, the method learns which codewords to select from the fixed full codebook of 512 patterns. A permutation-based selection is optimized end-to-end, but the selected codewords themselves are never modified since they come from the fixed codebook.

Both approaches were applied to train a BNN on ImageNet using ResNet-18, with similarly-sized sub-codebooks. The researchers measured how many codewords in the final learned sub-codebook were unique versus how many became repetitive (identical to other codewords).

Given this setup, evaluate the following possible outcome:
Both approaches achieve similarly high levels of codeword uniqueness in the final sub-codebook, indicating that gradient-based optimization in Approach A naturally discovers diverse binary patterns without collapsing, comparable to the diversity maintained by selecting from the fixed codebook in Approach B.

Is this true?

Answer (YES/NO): NO